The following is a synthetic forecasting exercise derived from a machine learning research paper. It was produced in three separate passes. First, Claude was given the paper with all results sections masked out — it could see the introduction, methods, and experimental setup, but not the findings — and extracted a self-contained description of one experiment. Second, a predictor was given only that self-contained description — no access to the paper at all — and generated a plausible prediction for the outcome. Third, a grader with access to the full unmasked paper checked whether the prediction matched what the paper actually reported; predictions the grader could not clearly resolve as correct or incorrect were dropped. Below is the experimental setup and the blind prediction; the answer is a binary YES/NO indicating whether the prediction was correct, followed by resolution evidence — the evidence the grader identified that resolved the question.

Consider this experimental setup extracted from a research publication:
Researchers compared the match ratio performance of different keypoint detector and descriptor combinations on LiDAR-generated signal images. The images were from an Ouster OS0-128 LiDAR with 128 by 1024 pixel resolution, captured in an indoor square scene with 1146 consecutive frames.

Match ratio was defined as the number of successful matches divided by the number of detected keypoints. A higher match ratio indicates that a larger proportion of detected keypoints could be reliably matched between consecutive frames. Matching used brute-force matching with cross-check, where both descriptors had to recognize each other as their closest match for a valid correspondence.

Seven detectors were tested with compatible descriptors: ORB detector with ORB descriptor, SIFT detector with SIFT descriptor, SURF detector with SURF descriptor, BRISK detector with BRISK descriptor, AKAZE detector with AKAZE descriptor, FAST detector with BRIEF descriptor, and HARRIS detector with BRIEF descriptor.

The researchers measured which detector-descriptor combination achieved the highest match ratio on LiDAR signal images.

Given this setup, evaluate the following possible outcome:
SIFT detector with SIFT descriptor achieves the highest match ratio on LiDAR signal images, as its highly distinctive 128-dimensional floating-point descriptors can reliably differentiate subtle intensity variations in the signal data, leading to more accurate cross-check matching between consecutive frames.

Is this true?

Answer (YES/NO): NO